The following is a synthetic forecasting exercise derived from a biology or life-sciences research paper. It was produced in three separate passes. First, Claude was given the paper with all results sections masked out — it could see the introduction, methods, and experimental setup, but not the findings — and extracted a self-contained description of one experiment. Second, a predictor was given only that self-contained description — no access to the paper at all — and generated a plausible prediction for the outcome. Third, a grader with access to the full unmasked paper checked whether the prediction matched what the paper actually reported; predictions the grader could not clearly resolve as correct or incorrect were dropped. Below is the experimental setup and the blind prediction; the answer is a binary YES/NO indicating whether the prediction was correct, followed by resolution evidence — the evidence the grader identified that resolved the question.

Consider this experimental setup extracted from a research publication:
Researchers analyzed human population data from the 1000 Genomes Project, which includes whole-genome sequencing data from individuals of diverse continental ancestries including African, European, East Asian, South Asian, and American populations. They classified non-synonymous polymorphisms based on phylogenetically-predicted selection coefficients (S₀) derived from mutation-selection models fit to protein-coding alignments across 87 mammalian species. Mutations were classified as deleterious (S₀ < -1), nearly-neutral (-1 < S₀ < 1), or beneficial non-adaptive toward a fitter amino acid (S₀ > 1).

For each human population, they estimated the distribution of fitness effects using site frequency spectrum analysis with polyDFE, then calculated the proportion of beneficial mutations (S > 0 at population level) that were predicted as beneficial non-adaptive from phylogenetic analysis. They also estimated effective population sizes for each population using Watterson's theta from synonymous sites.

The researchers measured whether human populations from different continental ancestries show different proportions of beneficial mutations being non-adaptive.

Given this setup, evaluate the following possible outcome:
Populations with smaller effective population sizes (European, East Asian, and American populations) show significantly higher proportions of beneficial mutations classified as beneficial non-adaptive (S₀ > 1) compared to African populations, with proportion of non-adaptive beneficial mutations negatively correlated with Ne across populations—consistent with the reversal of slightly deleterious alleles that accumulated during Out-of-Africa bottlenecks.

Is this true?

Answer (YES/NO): NO